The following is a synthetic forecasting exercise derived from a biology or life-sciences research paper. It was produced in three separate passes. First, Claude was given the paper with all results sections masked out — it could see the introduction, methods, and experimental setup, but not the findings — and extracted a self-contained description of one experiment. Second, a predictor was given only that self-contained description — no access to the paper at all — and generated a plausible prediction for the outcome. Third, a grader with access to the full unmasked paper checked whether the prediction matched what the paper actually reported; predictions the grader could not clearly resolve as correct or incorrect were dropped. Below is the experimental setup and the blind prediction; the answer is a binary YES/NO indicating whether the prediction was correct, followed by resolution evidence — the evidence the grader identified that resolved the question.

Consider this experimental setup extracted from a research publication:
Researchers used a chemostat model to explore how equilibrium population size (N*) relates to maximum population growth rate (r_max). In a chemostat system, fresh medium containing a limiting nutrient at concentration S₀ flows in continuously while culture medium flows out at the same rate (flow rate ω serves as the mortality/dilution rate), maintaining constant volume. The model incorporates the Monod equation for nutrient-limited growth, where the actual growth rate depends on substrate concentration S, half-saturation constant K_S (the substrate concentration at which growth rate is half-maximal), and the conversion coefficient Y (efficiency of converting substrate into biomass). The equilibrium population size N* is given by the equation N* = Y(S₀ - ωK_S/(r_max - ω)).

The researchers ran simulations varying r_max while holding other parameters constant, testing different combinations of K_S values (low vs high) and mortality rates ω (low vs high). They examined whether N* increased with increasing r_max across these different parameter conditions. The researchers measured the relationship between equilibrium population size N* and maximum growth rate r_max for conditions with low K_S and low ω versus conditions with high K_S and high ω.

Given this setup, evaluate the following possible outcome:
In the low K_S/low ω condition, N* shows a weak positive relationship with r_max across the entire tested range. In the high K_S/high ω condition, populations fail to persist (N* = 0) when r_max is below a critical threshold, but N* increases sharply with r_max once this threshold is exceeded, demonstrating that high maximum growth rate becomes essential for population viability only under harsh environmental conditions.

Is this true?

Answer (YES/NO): NO